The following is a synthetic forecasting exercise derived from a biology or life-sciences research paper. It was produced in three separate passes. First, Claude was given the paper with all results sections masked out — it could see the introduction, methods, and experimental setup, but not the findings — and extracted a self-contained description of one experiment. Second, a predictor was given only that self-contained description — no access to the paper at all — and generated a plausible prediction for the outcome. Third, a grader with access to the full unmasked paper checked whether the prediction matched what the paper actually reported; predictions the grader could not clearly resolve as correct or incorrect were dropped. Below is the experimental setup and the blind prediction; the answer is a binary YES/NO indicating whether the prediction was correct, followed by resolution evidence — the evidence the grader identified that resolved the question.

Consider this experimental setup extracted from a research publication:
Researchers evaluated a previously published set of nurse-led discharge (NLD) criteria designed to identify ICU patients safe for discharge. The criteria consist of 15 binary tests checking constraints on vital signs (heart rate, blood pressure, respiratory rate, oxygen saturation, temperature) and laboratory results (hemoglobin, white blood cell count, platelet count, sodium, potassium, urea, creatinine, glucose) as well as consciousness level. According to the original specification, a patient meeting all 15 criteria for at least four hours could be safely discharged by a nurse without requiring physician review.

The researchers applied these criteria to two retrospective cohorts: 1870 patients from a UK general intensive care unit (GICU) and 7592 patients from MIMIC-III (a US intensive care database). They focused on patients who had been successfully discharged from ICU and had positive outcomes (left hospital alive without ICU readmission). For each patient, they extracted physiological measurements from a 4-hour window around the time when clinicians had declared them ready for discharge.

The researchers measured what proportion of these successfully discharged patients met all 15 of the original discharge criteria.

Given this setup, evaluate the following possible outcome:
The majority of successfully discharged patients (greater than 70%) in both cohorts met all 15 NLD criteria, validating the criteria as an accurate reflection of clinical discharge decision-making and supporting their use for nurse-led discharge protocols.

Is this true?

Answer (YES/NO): NO